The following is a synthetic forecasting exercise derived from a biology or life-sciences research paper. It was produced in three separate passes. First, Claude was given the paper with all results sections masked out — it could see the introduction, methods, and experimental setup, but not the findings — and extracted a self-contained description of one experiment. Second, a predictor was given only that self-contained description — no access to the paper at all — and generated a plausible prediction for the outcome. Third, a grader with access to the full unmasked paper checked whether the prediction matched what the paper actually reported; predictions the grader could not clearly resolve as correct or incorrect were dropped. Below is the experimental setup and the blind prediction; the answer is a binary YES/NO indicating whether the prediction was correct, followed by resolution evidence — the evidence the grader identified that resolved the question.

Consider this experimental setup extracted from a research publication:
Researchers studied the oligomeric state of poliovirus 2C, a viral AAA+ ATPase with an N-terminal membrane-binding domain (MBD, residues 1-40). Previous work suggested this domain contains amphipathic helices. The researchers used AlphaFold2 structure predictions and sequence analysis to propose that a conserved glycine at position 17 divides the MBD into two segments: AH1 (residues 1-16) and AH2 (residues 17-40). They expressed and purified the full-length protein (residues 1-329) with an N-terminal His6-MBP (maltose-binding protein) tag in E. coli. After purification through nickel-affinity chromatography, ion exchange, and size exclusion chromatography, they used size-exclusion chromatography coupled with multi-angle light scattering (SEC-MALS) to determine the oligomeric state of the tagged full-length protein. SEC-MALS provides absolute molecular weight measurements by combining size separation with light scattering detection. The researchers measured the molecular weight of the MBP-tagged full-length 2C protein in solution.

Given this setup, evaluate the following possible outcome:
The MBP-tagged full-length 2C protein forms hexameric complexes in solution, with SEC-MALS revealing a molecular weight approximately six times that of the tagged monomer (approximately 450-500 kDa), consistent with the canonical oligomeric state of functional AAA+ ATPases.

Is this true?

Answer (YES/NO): NO